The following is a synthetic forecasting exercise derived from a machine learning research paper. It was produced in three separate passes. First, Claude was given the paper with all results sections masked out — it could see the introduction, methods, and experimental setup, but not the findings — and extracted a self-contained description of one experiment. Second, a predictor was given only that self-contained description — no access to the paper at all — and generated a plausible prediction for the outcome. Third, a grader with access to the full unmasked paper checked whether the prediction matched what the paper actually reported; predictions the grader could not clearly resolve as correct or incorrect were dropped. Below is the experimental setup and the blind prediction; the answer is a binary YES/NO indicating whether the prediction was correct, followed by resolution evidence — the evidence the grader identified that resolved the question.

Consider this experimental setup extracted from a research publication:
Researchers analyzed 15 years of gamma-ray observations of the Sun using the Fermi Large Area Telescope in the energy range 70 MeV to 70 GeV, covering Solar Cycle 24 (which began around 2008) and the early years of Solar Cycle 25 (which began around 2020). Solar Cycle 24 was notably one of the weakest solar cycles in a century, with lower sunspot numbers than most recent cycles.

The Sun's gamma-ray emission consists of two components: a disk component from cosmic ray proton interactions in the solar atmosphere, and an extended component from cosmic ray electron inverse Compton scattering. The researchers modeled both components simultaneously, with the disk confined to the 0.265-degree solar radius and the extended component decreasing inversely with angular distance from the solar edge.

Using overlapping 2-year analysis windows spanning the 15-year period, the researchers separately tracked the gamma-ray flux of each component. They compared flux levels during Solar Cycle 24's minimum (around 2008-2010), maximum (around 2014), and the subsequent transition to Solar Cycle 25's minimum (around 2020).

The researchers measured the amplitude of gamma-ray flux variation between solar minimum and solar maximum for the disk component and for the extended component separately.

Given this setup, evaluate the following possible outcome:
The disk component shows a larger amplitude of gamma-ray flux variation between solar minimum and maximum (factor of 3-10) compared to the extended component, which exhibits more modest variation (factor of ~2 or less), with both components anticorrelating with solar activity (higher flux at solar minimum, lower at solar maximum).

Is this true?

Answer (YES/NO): NO